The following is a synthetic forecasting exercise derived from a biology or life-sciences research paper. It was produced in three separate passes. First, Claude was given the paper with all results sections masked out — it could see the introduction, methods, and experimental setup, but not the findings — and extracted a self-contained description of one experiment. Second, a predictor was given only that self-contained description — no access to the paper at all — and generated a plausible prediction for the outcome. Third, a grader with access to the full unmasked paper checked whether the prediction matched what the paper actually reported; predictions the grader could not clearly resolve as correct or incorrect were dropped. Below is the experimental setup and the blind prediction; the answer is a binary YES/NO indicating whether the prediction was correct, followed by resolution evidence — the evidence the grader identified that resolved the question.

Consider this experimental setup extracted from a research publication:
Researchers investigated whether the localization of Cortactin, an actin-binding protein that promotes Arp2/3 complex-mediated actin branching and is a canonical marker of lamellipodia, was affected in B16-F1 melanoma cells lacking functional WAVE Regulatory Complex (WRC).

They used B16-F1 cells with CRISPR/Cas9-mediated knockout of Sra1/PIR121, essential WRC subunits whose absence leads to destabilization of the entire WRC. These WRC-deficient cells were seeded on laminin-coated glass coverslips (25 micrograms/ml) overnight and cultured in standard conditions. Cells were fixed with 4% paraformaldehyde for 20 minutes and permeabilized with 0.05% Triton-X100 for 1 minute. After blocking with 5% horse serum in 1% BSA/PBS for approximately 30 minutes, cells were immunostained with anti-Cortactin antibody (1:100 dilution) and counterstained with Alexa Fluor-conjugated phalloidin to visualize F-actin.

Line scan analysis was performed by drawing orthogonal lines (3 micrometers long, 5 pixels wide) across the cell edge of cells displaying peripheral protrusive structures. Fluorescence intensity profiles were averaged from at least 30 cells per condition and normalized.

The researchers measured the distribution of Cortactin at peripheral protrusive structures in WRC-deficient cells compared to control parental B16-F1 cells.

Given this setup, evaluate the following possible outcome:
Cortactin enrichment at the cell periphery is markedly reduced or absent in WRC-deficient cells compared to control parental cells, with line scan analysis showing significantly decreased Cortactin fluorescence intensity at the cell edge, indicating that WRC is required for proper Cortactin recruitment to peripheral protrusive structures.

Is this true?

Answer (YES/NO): NO